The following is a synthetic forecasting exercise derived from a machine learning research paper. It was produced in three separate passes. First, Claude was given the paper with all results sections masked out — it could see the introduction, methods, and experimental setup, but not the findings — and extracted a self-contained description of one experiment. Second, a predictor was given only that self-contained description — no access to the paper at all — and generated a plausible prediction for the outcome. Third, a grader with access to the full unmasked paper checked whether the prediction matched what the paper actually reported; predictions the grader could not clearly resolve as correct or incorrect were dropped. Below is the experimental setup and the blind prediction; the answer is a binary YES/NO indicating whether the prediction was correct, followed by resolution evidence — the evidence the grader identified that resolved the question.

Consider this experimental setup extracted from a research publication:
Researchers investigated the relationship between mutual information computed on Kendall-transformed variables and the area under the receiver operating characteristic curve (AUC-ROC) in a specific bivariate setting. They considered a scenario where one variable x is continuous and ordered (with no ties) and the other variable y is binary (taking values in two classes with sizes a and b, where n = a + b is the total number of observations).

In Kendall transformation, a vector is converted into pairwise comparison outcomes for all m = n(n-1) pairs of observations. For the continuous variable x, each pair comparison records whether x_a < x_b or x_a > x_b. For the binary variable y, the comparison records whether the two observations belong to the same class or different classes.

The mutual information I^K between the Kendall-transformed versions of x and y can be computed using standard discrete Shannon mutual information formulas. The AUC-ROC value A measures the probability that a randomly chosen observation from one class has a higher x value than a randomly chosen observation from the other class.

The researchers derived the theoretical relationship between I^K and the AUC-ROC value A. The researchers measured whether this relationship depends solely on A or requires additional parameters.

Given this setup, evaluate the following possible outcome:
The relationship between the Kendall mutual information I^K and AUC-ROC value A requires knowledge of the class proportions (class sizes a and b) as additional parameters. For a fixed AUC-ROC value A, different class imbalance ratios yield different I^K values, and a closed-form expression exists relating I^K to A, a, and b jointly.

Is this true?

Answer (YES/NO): YES